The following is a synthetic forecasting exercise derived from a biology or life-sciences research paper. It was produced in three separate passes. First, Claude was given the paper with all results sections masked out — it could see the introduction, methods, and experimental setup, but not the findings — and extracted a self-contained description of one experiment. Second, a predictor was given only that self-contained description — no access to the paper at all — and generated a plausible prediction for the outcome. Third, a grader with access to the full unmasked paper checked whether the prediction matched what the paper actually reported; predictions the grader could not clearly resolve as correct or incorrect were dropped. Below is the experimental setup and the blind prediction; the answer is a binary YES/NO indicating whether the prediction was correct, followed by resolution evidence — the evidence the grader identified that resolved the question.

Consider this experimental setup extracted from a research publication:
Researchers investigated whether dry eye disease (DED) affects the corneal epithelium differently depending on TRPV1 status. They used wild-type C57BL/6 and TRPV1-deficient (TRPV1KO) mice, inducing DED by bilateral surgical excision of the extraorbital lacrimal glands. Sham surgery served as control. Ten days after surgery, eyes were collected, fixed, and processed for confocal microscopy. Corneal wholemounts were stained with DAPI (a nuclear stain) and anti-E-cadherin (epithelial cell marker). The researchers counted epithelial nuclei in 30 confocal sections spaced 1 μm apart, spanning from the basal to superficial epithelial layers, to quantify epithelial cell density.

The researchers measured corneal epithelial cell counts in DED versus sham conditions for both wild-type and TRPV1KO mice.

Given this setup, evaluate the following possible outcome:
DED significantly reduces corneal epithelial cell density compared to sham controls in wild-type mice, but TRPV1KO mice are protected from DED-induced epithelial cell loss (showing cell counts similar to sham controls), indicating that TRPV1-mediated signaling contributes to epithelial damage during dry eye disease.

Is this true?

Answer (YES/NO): NO